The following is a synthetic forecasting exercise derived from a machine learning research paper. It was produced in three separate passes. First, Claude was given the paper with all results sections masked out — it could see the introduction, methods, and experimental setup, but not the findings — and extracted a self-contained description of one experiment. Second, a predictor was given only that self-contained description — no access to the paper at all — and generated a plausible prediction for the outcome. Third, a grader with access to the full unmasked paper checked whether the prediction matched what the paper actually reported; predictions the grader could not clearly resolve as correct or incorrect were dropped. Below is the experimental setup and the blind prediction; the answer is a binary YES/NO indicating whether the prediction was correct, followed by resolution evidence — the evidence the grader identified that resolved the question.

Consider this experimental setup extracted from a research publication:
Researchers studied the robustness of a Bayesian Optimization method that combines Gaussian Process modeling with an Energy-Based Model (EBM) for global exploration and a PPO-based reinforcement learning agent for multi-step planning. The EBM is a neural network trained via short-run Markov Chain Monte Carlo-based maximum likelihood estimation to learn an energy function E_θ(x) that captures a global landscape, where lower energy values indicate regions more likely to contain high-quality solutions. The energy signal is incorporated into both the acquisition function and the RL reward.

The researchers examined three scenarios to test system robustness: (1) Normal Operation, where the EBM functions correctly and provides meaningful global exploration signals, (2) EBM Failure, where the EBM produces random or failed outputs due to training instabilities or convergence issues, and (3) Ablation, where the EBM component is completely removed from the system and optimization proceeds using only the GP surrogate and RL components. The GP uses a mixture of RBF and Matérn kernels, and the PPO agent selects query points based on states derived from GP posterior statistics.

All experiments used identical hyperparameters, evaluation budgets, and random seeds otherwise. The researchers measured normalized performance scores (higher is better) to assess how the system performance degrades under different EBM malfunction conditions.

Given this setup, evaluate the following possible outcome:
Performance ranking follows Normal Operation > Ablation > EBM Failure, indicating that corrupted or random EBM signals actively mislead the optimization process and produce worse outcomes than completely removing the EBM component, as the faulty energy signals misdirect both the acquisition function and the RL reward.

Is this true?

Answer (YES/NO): NO